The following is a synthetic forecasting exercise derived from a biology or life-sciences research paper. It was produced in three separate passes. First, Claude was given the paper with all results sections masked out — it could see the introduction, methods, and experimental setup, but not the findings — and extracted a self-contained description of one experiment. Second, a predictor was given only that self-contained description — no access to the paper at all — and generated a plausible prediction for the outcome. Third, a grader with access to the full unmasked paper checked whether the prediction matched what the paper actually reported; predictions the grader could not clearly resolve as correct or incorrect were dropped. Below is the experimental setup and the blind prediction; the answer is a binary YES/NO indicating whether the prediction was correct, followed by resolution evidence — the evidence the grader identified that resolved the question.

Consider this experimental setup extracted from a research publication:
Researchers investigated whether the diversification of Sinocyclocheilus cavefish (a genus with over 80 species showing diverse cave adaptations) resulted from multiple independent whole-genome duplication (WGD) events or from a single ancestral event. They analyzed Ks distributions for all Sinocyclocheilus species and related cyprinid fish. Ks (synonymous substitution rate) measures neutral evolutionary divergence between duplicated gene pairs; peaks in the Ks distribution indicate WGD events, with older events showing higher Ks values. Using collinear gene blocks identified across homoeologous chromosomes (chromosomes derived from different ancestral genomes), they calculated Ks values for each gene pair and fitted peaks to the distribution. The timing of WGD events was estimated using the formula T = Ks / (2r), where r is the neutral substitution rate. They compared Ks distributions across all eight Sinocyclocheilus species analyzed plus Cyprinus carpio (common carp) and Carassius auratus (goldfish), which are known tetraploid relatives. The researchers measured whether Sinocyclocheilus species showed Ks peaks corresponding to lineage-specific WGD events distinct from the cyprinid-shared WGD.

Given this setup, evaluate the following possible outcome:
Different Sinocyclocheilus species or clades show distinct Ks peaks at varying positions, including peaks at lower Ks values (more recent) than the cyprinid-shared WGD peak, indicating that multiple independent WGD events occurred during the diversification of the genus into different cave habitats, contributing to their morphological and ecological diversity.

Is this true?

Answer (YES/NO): NO